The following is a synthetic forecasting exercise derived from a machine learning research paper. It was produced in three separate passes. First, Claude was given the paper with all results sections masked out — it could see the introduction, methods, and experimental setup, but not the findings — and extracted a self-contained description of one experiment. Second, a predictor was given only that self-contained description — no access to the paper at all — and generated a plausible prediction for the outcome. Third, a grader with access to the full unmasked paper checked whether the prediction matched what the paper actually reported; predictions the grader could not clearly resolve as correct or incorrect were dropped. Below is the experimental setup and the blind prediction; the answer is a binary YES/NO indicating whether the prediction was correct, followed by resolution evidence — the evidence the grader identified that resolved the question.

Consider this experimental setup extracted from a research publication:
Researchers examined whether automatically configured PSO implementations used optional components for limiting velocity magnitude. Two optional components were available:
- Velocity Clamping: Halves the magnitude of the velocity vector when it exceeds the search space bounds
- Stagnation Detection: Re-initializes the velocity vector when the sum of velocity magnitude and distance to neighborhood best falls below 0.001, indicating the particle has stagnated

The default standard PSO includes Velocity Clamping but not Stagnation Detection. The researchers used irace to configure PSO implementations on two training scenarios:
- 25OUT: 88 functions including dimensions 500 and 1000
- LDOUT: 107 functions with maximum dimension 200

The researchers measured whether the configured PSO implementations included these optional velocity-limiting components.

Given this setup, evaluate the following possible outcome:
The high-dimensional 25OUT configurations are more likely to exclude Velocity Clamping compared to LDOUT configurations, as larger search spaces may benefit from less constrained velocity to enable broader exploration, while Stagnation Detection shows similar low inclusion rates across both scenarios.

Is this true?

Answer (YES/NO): NO